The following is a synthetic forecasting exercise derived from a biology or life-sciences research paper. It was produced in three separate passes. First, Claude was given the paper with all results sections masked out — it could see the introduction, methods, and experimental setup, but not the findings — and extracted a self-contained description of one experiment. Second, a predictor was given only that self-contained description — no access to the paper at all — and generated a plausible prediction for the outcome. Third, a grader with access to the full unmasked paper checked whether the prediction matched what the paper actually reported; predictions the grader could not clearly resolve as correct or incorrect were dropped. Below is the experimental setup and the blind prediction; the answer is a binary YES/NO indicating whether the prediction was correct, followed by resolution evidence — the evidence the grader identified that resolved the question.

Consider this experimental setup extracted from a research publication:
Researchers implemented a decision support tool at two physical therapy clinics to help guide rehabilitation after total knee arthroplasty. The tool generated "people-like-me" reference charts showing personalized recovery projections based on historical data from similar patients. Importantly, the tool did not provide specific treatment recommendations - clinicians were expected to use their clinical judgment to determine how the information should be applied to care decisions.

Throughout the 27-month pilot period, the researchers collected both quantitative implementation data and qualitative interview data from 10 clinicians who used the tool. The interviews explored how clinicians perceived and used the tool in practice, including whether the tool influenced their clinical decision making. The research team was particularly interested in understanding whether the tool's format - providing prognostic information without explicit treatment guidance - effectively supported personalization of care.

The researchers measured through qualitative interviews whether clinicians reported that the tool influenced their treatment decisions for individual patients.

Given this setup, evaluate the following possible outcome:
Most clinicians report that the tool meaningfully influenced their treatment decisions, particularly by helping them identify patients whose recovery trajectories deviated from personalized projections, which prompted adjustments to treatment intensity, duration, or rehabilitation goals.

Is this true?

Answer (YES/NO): NO